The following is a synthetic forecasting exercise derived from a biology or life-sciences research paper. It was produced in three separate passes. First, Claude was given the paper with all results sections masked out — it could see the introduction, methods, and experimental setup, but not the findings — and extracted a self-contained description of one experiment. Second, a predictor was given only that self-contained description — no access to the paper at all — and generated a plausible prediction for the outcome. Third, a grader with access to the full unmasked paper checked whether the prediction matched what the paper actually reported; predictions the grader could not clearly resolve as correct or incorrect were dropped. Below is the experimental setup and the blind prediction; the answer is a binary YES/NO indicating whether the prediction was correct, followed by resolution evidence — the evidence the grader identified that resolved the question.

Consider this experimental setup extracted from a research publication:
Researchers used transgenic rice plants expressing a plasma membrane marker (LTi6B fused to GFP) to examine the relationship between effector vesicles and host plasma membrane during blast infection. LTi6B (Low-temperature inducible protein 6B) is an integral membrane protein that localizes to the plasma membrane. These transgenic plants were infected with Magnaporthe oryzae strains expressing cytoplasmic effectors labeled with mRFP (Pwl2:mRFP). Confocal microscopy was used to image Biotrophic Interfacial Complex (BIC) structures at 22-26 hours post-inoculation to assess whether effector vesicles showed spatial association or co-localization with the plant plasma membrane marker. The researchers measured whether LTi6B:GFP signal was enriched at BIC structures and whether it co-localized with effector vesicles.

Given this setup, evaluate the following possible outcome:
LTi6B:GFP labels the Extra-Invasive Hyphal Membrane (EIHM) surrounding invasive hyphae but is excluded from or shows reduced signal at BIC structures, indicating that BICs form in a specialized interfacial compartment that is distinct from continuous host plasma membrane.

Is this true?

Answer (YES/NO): NO